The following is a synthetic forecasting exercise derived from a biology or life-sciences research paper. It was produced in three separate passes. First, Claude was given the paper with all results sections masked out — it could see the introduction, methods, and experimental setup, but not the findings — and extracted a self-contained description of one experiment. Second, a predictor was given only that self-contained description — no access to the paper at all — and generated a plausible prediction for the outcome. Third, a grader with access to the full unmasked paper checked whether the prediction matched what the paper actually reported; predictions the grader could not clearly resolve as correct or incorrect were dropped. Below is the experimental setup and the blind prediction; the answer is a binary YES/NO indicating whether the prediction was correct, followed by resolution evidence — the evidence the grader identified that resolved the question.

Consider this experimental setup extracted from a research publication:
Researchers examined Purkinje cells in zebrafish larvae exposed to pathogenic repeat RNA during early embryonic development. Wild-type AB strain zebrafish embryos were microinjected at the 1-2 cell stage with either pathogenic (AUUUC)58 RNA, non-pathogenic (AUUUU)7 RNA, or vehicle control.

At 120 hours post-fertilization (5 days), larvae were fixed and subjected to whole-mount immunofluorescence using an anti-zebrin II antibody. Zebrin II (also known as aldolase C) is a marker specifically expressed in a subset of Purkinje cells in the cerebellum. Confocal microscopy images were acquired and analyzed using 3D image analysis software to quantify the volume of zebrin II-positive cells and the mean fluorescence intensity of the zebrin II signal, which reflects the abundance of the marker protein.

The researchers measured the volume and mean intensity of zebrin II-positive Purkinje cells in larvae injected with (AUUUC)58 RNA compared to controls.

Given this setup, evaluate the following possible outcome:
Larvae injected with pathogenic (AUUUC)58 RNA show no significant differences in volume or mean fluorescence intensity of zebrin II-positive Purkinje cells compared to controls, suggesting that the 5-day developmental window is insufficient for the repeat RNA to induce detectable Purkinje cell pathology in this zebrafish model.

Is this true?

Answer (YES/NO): YES